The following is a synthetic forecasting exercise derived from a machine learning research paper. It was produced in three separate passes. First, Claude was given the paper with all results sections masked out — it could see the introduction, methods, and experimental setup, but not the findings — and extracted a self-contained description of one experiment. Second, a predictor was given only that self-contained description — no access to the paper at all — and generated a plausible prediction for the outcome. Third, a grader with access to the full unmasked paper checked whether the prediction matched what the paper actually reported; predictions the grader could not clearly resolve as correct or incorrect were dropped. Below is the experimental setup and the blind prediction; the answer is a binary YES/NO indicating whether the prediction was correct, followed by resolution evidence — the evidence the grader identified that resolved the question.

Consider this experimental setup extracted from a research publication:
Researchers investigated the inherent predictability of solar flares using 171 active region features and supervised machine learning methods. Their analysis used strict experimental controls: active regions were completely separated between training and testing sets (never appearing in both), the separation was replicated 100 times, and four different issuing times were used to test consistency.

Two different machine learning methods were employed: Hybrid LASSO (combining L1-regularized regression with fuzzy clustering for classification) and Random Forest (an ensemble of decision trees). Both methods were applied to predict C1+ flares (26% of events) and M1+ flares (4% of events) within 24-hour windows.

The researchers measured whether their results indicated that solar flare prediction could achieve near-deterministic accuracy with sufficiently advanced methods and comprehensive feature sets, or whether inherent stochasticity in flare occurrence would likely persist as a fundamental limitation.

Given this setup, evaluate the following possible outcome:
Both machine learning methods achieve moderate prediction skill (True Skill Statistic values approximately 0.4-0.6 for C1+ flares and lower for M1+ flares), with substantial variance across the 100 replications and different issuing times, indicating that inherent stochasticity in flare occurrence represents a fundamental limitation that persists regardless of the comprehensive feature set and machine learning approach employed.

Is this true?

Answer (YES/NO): NO